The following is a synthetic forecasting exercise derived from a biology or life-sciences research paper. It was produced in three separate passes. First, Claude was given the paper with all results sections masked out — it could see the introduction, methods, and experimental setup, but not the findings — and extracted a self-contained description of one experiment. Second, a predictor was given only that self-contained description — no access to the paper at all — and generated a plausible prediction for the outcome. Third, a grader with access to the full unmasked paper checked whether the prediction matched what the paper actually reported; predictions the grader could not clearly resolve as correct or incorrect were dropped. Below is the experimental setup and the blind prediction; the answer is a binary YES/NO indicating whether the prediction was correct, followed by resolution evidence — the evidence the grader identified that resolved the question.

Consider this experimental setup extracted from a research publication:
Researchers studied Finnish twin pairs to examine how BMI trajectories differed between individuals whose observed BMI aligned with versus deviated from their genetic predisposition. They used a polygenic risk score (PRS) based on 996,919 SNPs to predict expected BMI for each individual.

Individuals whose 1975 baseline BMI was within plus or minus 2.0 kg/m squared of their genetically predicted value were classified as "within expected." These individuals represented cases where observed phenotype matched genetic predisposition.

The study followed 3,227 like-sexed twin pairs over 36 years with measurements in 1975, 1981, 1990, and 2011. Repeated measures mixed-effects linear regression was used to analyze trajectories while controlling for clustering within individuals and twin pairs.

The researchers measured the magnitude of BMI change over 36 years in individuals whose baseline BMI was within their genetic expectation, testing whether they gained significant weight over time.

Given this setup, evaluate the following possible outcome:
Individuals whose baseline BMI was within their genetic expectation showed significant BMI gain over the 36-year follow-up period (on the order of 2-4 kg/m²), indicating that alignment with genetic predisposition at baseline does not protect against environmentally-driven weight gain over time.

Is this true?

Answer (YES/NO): NO